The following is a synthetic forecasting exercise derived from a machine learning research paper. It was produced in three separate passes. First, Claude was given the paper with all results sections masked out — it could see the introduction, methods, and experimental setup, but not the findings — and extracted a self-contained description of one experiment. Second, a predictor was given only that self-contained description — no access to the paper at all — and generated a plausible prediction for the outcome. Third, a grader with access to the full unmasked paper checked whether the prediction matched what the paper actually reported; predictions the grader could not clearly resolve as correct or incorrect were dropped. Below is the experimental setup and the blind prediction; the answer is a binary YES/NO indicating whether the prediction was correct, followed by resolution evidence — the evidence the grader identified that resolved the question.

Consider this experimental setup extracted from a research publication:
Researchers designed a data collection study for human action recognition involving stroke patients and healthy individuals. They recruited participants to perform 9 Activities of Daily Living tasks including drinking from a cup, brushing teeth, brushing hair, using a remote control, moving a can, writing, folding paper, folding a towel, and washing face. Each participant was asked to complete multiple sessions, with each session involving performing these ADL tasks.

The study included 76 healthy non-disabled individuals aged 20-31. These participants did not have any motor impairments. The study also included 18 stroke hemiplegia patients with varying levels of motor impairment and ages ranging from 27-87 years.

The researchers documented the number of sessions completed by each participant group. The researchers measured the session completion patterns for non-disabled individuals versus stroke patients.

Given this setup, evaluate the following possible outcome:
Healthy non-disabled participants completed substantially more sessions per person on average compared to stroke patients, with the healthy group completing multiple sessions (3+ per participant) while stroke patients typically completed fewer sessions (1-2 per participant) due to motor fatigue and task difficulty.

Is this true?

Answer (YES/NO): NO